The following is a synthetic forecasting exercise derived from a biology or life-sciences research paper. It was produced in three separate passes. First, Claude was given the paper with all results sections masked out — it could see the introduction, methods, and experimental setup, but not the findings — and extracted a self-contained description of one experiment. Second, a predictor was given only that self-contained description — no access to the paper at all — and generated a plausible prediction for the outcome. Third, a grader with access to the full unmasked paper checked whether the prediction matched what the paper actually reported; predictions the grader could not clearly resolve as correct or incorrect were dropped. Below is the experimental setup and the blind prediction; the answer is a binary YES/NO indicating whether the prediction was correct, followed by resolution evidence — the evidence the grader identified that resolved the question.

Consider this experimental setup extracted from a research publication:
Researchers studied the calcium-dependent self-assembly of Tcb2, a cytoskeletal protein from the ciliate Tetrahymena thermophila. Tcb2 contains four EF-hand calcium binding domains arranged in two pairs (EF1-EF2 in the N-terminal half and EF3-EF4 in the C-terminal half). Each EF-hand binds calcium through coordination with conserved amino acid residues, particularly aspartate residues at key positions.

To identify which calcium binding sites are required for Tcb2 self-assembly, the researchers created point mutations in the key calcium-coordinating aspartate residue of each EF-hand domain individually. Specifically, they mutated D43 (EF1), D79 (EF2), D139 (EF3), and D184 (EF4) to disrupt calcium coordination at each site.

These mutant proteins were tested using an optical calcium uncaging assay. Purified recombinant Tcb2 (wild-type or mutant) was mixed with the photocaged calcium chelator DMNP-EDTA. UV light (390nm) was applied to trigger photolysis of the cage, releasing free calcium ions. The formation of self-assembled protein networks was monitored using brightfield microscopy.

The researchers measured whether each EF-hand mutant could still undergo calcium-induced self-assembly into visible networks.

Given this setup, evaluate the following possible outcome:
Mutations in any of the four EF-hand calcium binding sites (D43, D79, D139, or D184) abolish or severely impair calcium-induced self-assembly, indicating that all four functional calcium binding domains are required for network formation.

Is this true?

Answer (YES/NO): NO